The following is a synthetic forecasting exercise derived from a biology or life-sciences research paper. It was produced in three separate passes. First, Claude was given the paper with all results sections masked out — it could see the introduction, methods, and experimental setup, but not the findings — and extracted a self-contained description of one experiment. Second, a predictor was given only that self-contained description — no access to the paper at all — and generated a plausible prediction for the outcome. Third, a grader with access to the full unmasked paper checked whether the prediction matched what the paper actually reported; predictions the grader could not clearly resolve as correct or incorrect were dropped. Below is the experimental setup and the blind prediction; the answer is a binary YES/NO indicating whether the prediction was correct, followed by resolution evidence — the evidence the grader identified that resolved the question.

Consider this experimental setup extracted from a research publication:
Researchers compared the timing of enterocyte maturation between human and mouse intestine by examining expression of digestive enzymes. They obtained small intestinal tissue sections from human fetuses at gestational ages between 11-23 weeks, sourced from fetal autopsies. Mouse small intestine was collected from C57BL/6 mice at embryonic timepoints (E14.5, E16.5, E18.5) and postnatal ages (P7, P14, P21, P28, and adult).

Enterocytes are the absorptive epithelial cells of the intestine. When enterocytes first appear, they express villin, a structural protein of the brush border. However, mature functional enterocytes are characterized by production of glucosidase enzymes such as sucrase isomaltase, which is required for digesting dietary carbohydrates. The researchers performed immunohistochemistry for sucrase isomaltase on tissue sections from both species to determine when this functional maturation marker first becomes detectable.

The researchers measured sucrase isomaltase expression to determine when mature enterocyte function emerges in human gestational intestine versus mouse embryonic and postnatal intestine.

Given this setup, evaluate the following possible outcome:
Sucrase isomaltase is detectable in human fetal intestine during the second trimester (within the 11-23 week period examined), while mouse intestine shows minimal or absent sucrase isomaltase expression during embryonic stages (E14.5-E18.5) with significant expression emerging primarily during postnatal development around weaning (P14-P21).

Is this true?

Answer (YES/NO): NO